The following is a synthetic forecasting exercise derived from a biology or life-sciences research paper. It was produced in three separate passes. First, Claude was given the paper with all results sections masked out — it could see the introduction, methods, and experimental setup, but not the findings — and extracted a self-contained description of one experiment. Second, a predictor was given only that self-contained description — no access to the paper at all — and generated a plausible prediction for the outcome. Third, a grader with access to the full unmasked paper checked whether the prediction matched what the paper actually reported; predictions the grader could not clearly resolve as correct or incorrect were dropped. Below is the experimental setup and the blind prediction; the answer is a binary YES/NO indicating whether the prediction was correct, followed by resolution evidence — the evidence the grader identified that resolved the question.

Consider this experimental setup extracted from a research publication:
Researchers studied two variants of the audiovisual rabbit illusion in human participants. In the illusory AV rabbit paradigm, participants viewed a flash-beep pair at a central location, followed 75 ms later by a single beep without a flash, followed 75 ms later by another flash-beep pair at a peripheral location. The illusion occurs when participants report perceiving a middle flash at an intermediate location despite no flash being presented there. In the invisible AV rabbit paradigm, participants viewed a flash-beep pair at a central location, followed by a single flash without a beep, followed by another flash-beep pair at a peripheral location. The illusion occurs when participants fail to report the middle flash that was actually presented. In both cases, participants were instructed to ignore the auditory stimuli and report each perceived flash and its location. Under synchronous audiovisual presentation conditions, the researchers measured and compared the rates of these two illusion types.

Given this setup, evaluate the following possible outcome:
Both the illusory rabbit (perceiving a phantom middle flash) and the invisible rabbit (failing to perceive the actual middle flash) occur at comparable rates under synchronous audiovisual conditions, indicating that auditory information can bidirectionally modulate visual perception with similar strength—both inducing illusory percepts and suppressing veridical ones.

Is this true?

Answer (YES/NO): YES